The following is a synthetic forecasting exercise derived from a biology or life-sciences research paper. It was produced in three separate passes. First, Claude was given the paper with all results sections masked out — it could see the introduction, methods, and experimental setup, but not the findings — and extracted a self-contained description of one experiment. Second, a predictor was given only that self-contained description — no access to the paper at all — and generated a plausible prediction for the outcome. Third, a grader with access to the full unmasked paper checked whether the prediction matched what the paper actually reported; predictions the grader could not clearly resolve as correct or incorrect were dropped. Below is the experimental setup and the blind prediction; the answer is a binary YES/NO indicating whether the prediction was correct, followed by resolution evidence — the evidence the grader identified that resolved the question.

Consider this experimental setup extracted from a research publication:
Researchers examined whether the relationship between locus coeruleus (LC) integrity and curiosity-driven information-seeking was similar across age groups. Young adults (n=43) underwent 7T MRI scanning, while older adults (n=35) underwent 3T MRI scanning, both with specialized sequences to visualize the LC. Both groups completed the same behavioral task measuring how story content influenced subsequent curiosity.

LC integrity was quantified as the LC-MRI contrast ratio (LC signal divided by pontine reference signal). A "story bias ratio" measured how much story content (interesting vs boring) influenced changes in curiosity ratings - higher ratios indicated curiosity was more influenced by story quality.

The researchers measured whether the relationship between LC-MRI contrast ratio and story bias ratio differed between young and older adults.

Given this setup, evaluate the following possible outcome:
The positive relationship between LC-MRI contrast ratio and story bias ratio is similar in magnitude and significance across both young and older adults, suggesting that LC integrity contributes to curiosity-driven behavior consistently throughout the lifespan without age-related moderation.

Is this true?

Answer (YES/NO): NO